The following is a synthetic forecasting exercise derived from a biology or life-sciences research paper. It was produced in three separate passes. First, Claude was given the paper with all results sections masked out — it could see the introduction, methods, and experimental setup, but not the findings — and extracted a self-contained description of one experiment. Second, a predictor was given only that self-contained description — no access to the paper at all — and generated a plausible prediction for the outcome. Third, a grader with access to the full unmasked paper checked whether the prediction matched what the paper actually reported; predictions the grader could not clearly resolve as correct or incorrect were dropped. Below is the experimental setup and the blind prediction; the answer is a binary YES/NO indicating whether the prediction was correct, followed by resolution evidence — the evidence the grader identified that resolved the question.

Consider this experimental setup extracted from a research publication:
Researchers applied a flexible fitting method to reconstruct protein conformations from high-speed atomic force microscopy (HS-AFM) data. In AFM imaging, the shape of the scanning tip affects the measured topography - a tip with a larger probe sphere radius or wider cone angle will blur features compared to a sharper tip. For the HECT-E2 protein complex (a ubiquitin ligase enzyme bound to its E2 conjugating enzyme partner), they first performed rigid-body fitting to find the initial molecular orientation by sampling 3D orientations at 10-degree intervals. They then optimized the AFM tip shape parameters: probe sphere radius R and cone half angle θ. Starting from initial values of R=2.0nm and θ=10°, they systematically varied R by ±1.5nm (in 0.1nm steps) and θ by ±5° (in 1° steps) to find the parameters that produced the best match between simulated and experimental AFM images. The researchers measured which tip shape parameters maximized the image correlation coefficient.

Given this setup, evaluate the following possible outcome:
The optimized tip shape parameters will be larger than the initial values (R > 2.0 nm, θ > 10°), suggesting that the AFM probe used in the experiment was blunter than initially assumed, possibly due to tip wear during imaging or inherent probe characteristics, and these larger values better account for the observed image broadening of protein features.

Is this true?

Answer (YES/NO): YES